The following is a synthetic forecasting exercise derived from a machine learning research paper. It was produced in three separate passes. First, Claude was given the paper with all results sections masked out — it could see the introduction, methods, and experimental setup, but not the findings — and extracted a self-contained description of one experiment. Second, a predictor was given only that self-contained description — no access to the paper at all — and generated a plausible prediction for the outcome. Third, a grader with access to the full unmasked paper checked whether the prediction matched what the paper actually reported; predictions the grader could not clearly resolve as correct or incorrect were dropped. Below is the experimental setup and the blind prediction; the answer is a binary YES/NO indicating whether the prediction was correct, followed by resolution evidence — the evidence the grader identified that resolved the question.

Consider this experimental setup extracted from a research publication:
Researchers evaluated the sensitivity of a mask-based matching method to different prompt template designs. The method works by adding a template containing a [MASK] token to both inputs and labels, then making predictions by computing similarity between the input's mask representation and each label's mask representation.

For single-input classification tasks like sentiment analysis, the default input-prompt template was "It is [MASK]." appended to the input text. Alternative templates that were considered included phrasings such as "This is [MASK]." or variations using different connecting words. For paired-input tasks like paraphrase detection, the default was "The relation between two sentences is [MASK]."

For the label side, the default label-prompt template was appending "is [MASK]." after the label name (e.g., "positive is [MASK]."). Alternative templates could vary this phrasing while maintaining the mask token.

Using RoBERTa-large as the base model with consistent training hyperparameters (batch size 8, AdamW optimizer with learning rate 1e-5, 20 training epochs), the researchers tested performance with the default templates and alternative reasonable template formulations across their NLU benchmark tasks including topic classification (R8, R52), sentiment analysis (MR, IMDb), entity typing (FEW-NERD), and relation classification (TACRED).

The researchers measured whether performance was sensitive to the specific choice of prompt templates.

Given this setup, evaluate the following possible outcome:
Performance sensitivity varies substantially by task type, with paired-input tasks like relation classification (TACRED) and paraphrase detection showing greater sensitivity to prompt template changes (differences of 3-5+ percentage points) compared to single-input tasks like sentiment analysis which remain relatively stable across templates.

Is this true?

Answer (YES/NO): NO